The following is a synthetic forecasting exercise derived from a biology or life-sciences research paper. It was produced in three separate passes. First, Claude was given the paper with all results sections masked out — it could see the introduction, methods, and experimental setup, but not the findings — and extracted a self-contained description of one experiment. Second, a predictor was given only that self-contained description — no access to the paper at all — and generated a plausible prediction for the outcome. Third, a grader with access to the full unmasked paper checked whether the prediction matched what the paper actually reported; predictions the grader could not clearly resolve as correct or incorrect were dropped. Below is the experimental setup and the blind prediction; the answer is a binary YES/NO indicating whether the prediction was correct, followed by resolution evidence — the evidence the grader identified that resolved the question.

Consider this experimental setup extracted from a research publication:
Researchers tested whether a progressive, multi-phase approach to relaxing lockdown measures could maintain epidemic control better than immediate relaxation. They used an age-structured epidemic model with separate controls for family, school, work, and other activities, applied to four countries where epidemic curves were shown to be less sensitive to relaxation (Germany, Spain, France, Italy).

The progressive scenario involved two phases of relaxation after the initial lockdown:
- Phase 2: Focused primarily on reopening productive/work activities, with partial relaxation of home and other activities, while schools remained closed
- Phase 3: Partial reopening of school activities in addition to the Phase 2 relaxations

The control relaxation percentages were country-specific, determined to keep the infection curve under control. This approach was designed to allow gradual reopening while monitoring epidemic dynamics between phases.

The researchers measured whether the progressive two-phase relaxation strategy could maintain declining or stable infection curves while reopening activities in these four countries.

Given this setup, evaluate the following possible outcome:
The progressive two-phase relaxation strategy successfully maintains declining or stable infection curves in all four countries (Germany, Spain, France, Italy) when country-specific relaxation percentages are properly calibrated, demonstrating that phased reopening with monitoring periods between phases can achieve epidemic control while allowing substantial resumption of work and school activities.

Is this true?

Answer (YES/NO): YES